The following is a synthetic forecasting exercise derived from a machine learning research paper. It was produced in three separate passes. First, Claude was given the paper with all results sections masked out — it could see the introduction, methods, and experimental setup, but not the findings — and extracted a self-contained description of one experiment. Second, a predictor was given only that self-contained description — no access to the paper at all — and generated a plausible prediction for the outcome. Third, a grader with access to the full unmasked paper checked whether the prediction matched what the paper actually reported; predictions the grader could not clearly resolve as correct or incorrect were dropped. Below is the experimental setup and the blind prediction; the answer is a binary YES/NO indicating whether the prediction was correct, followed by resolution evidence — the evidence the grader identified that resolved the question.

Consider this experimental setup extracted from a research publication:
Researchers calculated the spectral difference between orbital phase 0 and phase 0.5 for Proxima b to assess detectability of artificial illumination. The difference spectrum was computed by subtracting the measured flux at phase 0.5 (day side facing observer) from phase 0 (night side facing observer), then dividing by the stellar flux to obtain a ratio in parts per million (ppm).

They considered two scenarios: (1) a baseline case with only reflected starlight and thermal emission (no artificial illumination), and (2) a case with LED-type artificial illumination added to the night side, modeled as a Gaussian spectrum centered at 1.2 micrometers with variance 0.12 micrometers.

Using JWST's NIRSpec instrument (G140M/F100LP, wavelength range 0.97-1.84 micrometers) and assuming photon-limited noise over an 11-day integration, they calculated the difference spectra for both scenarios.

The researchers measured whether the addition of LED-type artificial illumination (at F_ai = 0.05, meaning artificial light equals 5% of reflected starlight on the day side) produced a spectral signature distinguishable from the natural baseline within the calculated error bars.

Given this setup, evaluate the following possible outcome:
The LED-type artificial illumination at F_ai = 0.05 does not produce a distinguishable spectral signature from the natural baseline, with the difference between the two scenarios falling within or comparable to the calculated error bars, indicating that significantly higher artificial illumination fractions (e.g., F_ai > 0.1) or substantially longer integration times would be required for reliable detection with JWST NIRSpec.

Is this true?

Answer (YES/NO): NO